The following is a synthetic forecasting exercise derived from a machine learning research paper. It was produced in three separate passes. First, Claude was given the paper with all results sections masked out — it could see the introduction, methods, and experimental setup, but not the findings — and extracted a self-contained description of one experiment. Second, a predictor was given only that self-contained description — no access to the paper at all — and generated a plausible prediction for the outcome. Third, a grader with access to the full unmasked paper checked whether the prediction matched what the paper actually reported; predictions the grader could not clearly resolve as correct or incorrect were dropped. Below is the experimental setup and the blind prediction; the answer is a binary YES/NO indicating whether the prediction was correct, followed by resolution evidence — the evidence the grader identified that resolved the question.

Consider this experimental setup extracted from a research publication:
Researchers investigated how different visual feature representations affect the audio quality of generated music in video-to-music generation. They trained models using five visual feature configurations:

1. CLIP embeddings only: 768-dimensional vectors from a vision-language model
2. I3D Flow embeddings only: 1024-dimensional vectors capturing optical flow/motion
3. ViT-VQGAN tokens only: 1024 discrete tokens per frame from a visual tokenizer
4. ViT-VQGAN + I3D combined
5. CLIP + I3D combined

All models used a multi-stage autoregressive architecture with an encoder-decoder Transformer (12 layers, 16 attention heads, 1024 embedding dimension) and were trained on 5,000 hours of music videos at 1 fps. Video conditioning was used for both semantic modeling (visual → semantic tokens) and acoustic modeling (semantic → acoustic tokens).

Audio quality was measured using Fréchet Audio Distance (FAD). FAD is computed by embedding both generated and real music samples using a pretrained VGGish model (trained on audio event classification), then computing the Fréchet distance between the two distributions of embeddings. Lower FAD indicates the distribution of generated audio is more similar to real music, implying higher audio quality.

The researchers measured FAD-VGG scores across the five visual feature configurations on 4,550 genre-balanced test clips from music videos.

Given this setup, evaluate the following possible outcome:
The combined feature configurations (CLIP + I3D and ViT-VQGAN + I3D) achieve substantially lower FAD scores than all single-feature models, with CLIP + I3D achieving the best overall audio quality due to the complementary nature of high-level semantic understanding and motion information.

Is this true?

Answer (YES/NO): NO